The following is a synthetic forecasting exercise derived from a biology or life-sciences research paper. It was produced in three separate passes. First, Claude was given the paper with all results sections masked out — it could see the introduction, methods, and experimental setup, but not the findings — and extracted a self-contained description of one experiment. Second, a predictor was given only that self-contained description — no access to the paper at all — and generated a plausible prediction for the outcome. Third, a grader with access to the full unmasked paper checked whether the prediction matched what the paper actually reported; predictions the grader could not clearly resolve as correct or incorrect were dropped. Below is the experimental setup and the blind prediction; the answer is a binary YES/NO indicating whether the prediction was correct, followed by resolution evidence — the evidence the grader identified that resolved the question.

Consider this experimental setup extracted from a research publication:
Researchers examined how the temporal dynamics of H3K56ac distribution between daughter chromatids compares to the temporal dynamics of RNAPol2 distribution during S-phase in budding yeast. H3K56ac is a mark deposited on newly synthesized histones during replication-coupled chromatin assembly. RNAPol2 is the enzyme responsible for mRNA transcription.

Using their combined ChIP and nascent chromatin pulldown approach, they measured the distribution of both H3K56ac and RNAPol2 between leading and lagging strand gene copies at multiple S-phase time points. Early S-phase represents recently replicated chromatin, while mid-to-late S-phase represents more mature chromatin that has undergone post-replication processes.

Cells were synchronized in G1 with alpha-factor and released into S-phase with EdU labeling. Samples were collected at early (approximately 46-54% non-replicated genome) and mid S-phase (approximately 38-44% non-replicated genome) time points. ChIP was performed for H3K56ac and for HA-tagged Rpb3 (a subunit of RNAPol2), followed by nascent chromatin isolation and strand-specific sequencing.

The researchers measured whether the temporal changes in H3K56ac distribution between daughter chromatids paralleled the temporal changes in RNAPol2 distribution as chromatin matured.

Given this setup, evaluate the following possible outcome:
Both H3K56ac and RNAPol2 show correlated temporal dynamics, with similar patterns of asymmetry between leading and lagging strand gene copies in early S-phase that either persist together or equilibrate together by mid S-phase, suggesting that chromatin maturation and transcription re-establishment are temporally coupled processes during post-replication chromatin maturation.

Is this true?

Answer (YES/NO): NO